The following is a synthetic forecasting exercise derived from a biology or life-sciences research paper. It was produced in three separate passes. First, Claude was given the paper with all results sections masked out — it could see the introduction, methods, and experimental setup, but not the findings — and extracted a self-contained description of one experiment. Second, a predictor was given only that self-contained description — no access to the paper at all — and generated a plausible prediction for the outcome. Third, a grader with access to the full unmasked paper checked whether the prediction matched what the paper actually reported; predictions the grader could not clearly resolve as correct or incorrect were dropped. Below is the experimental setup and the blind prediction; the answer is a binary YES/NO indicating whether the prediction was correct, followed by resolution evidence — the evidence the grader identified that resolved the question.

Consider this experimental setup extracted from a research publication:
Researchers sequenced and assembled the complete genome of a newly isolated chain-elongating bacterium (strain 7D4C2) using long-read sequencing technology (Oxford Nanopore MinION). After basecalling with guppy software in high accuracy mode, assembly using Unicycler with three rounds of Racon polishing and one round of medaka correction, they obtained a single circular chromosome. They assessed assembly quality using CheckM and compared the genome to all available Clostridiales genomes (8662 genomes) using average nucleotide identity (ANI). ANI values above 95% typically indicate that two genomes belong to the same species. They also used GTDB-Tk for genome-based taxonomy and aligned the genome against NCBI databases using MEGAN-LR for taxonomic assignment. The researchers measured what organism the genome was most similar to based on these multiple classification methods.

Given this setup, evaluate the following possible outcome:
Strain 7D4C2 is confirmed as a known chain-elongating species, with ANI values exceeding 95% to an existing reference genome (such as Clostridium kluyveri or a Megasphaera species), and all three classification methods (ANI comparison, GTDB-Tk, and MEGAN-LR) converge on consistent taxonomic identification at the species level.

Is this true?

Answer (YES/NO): NO